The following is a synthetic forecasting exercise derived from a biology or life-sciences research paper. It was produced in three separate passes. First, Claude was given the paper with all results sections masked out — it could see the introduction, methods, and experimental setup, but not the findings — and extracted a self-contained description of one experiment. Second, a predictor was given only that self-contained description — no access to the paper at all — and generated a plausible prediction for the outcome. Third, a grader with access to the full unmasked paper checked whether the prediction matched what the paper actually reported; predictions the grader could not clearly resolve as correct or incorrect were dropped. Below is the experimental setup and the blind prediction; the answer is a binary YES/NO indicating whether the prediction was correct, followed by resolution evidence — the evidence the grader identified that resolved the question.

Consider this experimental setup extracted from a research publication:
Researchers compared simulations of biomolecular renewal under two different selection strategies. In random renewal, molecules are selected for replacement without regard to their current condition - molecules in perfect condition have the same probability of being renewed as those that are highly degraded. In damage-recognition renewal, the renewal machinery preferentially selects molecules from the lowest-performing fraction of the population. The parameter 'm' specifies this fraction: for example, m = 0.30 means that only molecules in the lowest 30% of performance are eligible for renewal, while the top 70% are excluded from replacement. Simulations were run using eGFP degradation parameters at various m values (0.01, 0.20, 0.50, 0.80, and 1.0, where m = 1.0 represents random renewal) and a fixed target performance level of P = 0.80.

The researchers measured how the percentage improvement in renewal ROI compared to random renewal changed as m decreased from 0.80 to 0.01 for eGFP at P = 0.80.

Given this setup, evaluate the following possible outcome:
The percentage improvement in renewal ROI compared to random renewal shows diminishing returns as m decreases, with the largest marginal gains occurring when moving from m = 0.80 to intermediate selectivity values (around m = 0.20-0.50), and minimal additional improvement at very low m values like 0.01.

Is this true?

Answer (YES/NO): YES